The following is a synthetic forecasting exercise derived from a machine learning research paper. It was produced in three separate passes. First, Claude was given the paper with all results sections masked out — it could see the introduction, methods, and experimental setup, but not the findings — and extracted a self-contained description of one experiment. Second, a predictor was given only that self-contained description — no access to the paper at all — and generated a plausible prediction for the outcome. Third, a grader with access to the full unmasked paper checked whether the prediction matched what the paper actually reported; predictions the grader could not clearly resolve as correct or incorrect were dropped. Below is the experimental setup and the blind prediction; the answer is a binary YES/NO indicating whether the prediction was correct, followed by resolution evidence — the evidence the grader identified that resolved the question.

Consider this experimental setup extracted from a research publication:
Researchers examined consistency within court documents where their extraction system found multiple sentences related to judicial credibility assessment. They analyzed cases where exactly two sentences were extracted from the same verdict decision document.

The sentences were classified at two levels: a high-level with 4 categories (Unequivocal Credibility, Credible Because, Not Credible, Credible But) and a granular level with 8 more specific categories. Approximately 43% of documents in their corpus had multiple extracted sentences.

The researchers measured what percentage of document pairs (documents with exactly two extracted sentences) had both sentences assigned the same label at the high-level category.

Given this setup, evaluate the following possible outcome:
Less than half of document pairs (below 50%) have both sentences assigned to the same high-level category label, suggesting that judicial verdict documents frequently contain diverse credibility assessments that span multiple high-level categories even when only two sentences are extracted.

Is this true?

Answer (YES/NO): NO